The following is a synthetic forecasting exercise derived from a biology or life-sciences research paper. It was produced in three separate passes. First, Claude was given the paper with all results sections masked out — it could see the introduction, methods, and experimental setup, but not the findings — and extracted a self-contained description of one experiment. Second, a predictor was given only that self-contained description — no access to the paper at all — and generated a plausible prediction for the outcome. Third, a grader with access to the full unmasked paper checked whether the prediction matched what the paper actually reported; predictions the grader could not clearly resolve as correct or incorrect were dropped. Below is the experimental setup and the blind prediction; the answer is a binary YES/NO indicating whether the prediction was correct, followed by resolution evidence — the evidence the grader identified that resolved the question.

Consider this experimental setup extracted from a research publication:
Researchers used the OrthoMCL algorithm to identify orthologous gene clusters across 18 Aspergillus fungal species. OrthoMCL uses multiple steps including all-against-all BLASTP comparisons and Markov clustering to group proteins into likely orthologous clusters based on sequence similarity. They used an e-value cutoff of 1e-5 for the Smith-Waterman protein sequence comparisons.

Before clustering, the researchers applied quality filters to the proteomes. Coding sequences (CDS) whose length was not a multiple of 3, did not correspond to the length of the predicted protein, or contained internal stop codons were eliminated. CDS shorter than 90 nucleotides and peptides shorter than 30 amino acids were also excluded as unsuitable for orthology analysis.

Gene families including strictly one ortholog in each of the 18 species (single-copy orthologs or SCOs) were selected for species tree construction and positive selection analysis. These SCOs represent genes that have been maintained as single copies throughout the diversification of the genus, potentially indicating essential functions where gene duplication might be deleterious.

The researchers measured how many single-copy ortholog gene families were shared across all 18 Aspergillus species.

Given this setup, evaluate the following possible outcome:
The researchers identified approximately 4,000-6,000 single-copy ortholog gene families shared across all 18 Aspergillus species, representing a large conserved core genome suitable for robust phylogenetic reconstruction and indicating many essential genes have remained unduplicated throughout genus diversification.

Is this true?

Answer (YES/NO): NO